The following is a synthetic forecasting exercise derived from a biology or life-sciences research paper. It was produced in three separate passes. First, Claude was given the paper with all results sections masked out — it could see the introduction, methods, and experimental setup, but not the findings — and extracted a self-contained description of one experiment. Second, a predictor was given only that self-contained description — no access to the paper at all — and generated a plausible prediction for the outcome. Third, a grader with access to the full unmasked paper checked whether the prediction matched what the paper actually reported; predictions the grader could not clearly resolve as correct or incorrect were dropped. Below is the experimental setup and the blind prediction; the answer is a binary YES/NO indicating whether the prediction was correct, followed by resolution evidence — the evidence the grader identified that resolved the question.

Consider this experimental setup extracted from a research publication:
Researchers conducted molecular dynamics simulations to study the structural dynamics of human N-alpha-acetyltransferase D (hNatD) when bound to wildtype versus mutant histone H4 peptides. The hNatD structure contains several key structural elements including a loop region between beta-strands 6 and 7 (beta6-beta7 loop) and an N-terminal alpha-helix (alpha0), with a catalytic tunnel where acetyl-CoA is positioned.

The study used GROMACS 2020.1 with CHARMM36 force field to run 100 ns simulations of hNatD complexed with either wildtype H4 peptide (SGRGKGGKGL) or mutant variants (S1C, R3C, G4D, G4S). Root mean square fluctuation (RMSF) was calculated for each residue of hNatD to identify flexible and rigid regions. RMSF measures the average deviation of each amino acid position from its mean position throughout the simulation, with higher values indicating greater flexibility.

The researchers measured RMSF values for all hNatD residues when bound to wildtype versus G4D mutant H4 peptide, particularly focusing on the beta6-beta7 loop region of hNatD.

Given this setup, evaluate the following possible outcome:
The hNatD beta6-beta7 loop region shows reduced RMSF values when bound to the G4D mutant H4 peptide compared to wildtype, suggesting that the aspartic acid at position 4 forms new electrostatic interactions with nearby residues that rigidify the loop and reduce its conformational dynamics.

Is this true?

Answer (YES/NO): NO